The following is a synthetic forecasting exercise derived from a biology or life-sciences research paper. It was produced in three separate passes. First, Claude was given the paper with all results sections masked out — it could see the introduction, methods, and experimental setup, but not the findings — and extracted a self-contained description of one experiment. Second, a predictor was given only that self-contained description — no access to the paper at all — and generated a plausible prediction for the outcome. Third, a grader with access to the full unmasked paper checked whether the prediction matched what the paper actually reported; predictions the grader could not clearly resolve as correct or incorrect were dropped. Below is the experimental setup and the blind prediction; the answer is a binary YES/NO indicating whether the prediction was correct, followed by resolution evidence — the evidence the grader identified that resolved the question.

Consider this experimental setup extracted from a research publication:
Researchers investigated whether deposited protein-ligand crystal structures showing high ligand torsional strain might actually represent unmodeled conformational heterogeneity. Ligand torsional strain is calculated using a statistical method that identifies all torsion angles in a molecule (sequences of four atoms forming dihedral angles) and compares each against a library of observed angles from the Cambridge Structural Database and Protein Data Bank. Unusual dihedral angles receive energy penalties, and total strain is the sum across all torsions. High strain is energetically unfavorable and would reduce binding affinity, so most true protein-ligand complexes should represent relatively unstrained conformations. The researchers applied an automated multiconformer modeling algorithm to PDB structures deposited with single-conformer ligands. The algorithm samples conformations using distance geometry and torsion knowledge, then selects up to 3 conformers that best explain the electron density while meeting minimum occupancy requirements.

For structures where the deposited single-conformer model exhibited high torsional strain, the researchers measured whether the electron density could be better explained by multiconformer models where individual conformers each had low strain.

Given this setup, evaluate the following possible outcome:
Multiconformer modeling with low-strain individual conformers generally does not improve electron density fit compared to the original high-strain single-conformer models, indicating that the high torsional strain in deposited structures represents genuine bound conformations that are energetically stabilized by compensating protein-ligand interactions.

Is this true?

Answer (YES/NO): NO